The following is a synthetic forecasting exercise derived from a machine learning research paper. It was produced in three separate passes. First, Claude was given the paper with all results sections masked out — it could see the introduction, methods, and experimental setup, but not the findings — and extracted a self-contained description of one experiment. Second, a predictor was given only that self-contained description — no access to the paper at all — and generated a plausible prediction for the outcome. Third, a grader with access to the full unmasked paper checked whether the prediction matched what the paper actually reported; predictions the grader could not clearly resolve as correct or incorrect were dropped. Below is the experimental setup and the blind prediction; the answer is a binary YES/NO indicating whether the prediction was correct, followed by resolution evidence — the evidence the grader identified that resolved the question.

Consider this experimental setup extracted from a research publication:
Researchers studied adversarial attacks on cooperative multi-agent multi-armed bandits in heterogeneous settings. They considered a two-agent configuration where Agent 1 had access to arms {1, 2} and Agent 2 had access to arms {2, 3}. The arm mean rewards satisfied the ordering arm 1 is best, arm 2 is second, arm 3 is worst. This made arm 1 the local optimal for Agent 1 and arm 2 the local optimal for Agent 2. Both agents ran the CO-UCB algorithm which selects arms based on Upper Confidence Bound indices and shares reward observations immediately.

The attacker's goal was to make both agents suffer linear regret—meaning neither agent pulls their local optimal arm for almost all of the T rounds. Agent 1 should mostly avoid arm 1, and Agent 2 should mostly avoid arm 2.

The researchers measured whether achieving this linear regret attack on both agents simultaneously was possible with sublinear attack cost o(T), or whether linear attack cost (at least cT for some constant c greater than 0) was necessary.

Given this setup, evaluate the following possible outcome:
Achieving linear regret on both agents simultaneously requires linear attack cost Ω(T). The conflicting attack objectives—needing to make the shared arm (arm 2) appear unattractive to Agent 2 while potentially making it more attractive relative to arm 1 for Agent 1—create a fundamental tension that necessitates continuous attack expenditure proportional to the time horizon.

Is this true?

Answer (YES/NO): YES